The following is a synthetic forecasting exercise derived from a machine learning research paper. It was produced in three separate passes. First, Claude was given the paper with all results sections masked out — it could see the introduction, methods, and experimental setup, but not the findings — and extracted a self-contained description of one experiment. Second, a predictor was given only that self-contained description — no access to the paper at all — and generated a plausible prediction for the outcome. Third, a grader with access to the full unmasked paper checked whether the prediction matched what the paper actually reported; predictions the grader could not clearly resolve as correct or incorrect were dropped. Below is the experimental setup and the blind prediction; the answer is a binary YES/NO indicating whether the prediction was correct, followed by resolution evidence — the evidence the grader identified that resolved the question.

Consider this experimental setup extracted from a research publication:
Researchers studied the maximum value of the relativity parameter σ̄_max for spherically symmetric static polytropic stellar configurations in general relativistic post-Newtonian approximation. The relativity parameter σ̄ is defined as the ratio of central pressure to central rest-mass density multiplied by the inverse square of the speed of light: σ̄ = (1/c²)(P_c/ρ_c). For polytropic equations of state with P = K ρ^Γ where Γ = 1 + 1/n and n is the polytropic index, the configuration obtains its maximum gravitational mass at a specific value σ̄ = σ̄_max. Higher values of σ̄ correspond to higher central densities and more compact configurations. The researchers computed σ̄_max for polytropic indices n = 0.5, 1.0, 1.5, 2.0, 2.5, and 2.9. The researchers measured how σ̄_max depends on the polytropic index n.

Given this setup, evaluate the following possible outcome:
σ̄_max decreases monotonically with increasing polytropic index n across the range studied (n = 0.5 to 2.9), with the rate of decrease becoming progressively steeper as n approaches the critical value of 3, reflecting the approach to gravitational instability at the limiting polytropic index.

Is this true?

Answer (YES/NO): YES